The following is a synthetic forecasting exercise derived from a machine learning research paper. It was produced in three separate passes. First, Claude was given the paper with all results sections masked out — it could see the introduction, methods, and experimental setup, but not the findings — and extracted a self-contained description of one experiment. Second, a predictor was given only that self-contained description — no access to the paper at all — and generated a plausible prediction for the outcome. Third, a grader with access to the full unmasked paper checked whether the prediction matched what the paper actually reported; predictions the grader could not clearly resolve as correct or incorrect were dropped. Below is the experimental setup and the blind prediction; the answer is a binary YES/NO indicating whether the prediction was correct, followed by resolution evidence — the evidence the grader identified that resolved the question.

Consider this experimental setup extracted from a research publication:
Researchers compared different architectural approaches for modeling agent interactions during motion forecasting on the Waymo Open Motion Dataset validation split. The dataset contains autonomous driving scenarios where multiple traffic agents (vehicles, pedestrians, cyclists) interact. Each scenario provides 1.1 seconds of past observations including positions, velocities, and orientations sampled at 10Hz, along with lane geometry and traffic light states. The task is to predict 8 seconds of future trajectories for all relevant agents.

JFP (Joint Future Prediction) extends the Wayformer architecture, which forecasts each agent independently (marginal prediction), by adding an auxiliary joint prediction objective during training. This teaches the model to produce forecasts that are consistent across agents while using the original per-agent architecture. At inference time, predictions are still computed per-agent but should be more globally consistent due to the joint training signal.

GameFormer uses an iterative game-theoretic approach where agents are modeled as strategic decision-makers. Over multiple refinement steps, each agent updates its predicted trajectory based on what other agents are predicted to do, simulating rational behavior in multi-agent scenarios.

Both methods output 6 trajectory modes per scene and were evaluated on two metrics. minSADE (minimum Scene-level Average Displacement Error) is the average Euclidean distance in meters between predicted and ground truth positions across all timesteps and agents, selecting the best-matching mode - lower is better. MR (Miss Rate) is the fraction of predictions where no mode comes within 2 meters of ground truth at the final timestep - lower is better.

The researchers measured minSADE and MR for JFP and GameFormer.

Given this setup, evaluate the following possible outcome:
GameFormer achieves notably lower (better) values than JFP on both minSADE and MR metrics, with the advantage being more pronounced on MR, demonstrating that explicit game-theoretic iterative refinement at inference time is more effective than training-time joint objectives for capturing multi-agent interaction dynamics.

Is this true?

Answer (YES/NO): NO